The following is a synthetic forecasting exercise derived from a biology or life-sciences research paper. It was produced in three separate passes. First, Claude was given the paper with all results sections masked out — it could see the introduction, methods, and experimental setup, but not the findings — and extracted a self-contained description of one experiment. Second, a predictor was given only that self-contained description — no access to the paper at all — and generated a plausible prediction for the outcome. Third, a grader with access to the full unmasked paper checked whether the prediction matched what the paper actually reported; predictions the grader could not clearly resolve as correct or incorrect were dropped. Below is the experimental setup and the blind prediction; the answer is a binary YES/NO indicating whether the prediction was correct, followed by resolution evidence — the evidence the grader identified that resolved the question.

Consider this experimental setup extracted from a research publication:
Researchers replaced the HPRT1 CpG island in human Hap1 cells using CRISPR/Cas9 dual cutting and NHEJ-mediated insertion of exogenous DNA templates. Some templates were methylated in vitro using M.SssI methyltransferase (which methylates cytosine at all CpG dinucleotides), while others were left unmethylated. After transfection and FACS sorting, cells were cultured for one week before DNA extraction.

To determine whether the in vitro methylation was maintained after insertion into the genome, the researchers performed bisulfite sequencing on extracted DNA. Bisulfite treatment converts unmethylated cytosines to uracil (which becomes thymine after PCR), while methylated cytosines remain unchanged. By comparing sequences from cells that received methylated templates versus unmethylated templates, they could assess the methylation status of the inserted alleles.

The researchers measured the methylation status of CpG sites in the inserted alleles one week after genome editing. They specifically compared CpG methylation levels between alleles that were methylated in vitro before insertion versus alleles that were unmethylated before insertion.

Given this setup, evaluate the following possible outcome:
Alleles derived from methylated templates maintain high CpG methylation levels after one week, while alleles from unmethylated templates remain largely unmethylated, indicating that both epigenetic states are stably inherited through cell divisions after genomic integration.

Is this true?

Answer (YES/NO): YES